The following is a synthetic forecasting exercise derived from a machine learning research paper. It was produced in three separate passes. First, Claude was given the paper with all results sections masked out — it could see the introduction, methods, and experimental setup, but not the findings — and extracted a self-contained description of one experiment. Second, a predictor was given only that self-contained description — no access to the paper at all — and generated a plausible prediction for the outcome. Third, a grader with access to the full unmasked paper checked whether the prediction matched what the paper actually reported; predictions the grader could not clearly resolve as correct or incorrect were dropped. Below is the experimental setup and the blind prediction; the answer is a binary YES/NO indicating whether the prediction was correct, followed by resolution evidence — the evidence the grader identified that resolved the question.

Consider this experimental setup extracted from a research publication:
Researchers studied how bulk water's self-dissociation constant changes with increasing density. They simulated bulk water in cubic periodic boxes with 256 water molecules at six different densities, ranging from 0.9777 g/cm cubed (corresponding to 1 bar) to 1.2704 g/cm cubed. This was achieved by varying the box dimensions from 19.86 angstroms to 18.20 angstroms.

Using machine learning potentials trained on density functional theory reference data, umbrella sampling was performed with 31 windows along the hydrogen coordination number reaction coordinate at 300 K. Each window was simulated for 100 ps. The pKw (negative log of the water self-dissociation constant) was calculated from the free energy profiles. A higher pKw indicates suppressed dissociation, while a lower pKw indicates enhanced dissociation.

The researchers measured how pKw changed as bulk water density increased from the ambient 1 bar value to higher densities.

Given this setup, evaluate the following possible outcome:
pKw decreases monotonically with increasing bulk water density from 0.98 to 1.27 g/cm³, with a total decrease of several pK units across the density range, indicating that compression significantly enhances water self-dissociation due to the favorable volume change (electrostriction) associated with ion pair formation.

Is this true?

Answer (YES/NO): NO